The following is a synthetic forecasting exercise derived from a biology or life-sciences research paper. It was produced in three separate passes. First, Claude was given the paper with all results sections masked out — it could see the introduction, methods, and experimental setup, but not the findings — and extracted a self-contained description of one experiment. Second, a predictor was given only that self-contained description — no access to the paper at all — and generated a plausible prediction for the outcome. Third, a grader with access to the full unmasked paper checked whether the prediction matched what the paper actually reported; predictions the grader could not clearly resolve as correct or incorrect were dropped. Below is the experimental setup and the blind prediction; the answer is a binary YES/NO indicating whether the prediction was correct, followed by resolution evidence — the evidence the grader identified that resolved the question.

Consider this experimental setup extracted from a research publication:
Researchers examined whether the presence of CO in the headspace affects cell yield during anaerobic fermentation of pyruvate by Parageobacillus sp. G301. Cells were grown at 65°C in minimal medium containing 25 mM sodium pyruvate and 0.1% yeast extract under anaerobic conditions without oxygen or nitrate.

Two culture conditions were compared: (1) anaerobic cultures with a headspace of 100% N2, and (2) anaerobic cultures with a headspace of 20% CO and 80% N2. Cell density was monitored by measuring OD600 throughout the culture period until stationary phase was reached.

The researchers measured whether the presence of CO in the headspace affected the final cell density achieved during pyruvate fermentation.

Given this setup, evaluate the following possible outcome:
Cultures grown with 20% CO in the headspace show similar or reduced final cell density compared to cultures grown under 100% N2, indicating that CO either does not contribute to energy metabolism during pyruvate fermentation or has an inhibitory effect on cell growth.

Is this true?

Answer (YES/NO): NO